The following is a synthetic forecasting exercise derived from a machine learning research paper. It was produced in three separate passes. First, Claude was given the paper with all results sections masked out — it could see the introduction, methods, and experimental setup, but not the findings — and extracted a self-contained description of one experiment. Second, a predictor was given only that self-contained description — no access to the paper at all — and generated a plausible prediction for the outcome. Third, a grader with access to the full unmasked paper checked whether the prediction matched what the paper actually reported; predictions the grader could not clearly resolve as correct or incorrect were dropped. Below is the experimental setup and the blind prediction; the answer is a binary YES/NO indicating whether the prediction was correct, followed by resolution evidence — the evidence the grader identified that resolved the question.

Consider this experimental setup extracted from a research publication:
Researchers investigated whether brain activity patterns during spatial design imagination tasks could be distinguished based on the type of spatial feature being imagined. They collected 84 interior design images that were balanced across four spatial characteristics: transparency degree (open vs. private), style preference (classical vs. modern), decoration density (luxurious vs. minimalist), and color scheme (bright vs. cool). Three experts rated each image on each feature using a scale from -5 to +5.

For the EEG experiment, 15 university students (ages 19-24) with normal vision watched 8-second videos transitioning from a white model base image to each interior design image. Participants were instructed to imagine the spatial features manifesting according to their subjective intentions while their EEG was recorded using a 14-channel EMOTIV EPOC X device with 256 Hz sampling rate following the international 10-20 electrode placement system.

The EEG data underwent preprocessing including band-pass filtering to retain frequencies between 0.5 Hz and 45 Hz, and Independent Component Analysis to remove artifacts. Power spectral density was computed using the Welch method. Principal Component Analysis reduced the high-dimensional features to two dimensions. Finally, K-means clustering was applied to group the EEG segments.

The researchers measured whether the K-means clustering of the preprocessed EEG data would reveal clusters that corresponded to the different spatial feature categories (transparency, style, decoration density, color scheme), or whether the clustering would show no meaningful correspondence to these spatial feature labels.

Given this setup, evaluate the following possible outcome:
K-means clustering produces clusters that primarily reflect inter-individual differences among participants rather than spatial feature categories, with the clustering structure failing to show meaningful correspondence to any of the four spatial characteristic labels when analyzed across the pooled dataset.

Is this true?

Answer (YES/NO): NO